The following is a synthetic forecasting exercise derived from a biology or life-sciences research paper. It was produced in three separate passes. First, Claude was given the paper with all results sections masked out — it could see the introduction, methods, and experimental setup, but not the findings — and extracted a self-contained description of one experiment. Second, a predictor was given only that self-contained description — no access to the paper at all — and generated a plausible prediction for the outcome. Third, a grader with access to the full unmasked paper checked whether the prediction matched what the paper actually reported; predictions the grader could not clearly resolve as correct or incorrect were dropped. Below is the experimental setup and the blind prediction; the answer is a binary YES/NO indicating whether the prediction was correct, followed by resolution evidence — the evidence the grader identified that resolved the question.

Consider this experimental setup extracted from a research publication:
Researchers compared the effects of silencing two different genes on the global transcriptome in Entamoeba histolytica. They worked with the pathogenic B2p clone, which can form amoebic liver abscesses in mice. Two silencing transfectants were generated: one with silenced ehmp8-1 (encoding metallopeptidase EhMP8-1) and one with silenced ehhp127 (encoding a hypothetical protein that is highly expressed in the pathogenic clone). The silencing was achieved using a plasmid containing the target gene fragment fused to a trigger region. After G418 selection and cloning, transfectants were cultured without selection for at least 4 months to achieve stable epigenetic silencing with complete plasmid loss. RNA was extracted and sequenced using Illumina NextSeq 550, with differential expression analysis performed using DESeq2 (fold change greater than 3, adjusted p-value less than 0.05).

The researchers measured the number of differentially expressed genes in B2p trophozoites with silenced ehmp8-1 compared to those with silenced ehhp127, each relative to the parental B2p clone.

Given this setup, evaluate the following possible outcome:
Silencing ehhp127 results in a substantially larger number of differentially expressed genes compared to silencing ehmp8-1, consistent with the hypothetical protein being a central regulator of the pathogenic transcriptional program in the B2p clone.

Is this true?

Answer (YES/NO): NO